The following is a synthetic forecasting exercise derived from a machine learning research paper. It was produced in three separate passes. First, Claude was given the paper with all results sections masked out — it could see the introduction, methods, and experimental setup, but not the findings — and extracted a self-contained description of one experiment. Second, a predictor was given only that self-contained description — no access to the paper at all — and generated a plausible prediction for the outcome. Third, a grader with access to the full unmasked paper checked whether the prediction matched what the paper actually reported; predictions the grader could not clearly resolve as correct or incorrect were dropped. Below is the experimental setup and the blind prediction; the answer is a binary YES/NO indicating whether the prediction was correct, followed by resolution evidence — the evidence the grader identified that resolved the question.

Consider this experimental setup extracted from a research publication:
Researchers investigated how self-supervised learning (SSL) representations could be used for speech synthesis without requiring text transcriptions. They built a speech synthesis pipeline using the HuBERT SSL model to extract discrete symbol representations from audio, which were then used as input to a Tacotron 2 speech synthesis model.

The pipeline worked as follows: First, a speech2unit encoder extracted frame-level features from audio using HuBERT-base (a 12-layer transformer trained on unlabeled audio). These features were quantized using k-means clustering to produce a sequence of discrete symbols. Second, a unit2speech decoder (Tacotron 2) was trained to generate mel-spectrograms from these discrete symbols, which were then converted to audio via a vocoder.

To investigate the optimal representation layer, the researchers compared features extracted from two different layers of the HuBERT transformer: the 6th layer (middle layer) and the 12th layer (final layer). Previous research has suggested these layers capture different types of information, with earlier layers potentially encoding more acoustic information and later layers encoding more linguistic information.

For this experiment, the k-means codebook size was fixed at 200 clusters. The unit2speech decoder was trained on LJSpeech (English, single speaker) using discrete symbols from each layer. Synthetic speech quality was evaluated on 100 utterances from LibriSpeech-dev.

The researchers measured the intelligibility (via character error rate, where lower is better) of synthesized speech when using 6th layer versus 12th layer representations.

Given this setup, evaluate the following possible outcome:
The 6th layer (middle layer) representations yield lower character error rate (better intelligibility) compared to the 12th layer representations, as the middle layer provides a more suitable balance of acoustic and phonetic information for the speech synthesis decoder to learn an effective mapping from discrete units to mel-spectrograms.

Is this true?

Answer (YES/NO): NO